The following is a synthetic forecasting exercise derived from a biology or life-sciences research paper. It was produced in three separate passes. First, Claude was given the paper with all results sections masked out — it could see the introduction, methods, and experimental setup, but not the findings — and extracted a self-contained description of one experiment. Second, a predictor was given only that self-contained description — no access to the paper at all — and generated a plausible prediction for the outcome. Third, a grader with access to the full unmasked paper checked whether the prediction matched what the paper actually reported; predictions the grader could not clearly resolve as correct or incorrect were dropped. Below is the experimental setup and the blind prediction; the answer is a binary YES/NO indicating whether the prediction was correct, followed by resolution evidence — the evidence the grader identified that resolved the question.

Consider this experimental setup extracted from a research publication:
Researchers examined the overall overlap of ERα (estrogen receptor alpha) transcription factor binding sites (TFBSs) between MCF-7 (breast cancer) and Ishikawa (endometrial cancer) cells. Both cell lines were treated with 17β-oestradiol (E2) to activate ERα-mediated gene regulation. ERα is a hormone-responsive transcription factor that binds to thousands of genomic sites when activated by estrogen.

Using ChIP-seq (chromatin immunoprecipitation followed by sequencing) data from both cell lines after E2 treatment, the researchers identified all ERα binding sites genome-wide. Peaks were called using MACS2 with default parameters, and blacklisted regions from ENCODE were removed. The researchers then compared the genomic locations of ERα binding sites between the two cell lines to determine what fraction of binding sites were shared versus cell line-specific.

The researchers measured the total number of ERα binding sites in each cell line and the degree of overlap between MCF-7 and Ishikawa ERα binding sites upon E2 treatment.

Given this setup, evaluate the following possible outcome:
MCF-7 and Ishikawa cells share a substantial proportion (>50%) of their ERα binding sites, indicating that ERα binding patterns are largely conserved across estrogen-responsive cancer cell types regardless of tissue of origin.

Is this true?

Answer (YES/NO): NO